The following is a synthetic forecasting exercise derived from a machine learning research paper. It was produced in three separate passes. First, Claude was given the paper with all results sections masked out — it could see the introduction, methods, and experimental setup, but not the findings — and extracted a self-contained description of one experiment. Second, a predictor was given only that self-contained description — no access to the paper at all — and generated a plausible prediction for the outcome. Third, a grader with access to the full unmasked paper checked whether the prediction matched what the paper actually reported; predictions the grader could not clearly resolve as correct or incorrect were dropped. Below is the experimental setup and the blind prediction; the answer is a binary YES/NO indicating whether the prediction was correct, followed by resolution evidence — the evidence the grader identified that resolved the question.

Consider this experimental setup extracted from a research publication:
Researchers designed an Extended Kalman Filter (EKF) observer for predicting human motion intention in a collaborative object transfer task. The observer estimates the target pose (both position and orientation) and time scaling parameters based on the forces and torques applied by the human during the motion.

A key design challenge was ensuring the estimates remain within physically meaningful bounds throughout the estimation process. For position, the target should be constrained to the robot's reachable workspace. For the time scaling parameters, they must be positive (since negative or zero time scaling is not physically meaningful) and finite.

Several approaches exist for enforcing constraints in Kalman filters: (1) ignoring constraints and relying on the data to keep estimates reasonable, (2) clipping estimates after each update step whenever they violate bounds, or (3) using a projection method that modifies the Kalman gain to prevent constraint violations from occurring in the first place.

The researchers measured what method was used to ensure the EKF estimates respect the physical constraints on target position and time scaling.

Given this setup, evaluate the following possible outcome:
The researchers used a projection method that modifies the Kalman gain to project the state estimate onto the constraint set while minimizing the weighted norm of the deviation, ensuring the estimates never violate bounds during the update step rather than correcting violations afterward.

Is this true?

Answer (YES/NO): YES